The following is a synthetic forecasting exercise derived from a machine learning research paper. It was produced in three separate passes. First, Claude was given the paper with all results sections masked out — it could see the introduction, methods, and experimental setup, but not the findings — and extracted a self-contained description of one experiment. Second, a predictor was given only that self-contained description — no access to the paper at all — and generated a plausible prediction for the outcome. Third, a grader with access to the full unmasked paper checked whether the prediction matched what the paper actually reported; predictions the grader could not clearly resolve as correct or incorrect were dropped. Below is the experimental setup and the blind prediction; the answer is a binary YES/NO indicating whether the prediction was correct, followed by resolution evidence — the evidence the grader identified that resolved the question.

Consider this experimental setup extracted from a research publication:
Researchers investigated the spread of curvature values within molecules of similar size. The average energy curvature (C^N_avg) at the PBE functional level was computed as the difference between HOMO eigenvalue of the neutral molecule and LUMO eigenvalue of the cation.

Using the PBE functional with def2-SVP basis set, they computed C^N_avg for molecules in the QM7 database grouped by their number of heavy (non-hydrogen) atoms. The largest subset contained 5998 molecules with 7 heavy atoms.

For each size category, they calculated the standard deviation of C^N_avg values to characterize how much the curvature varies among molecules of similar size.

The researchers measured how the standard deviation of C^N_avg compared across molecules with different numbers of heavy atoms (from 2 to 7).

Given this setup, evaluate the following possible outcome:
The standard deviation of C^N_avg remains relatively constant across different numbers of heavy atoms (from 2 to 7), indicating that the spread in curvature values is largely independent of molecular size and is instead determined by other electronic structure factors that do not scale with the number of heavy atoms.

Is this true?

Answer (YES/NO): NO